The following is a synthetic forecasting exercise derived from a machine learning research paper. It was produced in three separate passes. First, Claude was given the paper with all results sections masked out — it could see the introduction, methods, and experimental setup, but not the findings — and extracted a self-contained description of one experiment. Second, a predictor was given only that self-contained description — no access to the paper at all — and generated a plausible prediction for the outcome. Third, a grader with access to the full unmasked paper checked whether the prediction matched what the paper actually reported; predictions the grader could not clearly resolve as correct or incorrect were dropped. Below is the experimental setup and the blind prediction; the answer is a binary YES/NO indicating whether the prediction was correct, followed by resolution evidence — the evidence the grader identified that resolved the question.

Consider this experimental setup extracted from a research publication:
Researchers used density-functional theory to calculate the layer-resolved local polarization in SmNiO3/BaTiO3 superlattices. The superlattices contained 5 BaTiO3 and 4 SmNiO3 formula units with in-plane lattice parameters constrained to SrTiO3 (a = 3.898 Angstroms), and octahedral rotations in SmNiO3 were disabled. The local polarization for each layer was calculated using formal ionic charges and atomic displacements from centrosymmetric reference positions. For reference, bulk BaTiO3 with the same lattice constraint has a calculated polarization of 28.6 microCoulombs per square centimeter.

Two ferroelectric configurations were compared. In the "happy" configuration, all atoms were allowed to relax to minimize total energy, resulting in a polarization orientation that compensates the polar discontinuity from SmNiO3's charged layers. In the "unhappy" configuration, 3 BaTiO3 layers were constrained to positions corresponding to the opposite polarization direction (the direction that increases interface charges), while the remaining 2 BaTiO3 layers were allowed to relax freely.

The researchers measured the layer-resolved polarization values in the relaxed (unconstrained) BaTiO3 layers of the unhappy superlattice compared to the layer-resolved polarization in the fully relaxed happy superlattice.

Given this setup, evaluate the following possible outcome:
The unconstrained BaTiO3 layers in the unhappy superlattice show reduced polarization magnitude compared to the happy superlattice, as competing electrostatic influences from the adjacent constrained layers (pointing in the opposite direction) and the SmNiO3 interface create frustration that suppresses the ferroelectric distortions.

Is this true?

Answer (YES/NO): YES